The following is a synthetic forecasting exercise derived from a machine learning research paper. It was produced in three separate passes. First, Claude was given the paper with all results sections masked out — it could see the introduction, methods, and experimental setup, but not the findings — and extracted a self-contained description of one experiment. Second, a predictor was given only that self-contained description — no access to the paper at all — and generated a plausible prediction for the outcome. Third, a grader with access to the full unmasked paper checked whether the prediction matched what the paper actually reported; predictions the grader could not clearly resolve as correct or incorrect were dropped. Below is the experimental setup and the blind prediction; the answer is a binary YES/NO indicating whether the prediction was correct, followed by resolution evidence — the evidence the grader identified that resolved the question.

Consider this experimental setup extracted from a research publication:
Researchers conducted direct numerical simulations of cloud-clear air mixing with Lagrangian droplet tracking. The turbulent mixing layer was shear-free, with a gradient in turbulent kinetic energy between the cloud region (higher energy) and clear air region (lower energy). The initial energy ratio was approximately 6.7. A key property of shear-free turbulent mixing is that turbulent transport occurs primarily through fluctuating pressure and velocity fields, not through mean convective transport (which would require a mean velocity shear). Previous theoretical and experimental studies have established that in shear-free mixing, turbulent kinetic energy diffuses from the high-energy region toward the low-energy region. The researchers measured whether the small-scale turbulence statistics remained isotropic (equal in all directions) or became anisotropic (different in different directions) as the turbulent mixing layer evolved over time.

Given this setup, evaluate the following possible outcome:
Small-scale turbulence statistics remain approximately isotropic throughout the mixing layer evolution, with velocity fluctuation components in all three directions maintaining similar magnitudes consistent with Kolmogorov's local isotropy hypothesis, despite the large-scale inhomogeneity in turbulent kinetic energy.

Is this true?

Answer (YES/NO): NO